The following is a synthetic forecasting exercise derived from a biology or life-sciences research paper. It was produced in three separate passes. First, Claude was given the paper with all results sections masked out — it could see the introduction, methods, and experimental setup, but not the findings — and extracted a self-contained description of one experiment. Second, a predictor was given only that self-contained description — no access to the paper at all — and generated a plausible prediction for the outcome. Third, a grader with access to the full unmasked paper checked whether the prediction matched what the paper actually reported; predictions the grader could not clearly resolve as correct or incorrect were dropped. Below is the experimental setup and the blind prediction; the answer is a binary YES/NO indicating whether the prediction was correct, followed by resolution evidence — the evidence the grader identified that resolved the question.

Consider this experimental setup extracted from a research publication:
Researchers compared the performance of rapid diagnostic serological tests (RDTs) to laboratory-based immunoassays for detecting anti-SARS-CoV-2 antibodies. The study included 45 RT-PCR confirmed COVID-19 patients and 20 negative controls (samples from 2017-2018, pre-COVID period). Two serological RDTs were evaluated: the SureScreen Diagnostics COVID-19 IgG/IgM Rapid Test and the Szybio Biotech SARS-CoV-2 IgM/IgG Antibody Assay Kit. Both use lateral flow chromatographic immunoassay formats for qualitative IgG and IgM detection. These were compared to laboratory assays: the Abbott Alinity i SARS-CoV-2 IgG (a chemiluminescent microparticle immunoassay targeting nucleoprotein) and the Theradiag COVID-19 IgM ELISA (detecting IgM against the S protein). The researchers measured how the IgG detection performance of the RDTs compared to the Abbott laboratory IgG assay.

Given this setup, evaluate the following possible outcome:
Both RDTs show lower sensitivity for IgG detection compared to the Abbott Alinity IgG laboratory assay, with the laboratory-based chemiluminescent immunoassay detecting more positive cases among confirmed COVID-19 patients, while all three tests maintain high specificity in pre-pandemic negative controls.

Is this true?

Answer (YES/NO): YES